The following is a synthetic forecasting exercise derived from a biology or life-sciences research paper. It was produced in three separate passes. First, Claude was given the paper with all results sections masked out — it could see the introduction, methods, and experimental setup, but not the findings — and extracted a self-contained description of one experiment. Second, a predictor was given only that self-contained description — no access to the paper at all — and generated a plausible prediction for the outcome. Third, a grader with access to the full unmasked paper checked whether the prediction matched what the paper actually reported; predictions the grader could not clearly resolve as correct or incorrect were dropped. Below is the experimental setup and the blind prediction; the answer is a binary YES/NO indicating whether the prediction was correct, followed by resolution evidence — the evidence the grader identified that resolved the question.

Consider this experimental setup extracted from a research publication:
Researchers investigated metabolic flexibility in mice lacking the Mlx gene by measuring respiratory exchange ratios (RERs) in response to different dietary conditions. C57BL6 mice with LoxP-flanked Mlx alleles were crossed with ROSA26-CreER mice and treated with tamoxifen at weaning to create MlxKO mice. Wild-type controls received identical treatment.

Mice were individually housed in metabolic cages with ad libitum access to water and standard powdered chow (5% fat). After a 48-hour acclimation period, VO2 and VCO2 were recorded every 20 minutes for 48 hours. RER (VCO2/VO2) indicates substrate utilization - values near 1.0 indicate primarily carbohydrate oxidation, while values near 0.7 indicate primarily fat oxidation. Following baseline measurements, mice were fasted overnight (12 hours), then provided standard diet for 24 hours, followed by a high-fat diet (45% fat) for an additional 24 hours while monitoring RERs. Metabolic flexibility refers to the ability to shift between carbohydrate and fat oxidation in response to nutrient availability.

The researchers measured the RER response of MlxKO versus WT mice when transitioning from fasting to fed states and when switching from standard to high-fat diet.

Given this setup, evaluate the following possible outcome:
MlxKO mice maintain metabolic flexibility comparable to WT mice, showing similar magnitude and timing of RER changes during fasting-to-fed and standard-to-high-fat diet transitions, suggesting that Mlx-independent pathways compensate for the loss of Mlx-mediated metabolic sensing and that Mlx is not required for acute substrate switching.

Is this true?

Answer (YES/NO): NO